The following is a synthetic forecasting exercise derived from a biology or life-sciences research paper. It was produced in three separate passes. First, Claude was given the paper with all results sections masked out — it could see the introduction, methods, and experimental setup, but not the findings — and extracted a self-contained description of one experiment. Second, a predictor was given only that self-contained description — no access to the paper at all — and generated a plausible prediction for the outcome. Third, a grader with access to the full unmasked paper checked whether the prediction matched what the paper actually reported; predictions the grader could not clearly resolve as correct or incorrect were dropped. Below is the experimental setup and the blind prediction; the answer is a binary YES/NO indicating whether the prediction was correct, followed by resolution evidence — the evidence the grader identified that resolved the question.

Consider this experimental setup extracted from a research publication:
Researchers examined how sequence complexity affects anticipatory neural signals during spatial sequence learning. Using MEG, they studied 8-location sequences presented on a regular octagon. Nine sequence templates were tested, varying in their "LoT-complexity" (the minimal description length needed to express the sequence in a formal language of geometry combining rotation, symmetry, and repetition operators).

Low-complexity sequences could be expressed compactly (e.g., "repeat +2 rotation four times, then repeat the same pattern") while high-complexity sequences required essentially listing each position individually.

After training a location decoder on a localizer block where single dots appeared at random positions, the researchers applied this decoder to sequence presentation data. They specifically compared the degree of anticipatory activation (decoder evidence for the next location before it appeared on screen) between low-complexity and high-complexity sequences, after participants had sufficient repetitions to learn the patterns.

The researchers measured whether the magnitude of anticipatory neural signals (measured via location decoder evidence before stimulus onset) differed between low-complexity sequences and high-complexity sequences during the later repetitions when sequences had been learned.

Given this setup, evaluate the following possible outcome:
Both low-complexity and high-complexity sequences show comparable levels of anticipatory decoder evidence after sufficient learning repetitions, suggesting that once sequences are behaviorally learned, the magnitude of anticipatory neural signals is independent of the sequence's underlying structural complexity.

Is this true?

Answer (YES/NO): NO